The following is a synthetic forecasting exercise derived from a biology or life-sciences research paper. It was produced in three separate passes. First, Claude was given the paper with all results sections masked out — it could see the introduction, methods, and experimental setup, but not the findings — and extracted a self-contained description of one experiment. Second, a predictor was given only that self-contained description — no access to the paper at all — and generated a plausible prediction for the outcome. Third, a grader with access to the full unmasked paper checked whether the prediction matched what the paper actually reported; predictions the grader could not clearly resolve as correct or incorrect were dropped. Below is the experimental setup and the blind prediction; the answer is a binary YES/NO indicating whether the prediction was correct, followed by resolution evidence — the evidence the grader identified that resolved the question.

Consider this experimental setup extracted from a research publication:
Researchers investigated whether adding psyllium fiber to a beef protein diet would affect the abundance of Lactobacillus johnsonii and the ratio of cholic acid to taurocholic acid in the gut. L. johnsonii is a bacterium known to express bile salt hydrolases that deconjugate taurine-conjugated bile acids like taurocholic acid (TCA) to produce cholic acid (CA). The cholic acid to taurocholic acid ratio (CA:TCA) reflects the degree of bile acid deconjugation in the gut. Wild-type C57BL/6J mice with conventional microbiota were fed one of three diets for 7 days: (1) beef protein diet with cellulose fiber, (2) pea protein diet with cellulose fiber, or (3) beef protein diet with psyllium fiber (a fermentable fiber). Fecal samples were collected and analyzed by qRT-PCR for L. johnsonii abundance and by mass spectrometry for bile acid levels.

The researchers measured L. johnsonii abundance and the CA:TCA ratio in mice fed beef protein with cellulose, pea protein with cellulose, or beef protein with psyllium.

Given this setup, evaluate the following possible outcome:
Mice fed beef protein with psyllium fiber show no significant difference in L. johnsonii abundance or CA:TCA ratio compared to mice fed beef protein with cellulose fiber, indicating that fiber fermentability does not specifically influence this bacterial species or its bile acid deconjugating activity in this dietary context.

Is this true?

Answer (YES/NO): NO